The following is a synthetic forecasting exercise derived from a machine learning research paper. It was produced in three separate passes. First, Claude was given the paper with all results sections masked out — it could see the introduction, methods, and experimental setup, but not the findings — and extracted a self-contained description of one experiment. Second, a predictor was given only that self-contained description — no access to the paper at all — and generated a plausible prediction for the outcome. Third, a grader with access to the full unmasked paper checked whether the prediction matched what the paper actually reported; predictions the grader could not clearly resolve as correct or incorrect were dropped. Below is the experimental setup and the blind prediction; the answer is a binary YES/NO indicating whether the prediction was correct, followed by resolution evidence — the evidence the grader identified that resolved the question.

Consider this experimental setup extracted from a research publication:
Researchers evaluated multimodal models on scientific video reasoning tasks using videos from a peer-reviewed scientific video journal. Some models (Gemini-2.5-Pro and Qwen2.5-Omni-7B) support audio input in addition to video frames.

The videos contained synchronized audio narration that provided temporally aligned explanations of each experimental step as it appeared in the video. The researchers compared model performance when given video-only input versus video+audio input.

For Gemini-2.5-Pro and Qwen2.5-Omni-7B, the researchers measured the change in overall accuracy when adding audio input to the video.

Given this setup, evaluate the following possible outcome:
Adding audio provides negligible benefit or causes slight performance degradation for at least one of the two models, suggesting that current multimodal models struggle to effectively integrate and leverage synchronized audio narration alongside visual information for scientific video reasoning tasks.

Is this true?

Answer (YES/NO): NO